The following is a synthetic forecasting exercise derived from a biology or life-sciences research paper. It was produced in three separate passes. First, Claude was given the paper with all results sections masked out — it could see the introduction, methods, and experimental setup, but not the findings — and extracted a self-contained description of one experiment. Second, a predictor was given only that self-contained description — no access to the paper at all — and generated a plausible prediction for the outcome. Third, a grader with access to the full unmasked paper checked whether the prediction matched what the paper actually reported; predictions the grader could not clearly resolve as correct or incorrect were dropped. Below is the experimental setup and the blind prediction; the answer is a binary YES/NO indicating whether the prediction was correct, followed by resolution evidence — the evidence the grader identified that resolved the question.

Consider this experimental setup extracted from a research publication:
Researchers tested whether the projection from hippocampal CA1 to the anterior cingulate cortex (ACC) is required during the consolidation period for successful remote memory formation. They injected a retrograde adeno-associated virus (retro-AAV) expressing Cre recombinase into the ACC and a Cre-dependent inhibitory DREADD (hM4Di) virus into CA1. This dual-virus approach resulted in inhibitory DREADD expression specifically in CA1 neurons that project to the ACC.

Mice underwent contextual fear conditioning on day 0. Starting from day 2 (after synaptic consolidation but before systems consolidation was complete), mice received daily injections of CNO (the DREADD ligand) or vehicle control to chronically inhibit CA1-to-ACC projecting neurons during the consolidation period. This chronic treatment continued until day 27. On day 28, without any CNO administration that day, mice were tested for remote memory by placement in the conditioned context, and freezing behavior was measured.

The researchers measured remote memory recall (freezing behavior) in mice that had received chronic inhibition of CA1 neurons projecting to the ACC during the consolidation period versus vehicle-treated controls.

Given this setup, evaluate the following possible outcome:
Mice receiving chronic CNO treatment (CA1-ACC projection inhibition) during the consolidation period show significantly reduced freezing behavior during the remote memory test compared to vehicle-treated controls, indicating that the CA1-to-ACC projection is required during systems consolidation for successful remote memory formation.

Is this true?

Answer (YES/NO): YES